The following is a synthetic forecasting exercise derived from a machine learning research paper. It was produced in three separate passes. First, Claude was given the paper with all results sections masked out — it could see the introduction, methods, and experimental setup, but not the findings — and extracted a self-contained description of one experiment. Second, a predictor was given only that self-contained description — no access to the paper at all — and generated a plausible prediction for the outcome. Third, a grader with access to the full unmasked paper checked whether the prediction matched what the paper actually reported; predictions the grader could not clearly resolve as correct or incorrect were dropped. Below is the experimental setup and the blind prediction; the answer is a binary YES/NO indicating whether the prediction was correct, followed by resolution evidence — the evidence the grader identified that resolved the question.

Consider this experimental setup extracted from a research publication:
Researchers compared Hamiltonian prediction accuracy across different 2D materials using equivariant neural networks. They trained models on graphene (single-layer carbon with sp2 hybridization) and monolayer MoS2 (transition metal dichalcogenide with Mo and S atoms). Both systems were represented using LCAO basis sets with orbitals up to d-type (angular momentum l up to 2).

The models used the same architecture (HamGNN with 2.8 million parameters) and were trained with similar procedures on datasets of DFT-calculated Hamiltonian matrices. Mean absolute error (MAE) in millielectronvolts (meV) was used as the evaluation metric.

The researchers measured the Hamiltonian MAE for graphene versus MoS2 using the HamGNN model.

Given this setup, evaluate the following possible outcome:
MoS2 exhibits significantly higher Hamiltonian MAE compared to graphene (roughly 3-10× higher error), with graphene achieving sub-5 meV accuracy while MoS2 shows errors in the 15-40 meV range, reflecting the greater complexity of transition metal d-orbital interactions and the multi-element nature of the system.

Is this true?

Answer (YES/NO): NO